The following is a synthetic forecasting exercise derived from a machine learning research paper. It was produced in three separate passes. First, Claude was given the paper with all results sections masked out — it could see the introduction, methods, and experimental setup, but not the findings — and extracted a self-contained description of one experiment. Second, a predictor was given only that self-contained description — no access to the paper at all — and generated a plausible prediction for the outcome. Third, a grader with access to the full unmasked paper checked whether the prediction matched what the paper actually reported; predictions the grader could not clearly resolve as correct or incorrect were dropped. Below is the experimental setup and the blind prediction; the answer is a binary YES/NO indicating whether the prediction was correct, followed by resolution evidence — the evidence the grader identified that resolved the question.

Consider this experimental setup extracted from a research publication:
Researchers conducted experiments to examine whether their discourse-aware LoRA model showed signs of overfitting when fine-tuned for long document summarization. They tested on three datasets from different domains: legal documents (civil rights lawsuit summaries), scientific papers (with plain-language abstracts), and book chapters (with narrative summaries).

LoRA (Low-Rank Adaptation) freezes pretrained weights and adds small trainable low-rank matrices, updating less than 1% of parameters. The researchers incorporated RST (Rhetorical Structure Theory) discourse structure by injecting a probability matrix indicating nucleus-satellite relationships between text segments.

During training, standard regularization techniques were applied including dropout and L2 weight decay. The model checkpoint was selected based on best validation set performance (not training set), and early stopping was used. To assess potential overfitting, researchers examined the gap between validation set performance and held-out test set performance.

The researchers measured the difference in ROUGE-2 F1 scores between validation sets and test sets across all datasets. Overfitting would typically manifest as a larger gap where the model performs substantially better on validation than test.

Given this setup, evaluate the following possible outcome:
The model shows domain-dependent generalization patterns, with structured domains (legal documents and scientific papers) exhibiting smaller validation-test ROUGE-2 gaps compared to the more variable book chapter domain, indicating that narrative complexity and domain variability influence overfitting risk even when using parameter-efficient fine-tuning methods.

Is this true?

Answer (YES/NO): NO